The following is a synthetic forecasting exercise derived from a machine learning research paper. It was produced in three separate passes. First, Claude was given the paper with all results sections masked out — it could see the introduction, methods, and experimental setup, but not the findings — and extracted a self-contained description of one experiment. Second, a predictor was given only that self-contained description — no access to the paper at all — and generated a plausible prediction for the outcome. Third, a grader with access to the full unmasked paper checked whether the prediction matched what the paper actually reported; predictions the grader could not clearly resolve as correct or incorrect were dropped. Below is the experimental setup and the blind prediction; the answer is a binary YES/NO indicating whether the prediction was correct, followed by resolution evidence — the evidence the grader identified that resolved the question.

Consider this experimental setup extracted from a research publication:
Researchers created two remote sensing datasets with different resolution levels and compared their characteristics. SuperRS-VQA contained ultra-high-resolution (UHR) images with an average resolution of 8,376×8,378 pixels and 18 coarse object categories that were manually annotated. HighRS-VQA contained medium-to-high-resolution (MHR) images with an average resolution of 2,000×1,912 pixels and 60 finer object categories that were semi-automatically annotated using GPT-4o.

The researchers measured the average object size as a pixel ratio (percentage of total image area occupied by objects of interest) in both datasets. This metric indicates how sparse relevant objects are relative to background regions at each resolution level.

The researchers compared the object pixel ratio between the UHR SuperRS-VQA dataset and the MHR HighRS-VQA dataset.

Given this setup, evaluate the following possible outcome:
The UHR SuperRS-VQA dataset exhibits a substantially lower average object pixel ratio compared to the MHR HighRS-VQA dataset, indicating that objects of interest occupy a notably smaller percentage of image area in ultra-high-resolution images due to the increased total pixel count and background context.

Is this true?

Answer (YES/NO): YES